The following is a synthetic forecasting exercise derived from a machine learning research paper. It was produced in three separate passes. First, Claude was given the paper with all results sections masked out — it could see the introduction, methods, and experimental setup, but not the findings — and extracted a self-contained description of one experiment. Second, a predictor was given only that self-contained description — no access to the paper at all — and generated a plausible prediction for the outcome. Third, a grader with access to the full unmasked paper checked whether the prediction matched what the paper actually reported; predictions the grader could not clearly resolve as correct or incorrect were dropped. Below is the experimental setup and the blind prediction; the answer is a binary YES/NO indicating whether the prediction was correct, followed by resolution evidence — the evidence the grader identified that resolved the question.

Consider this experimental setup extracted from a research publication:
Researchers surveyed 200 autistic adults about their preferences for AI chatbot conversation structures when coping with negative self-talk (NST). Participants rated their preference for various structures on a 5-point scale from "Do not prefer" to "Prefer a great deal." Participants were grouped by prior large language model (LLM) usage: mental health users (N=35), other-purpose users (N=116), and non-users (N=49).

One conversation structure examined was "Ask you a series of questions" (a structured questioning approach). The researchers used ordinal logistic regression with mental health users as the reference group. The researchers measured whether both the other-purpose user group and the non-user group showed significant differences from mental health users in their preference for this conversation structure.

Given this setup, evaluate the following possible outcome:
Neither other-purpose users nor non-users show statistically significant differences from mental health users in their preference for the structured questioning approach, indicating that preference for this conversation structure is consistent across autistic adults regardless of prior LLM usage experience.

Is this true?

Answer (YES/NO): NO